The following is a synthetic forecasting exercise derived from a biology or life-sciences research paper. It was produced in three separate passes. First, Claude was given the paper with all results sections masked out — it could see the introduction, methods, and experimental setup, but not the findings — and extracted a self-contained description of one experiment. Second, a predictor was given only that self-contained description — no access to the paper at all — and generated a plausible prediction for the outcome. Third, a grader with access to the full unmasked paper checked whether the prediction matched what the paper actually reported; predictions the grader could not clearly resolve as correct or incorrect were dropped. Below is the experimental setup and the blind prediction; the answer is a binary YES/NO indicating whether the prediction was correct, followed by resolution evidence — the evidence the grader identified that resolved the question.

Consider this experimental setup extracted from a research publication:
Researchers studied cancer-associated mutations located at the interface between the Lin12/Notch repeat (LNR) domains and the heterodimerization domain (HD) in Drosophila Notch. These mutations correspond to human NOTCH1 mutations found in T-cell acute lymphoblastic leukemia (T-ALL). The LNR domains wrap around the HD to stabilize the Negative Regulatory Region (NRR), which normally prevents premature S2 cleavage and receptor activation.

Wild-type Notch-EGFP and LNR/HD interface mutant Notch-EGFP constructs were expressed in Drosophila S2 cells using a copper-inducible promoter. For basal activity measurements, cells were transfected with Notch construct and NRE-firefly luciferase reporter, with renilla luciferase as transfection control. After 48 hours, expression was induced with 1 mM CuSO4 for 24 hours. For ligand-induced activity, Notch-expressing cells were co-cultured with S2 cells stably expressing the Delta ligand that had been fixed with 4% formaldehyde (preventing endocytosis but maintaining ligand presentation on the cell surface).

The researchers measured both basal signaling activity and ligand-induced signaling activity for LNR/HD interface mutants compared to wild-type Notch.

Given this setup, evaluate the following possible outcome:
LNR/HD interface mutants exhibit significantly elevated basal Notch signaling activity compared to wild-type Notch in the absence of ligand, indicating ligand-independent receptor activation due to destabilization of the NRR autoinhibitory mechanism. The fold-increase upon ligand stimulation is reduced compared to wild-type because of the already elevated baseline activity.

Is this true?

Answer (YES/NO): YES